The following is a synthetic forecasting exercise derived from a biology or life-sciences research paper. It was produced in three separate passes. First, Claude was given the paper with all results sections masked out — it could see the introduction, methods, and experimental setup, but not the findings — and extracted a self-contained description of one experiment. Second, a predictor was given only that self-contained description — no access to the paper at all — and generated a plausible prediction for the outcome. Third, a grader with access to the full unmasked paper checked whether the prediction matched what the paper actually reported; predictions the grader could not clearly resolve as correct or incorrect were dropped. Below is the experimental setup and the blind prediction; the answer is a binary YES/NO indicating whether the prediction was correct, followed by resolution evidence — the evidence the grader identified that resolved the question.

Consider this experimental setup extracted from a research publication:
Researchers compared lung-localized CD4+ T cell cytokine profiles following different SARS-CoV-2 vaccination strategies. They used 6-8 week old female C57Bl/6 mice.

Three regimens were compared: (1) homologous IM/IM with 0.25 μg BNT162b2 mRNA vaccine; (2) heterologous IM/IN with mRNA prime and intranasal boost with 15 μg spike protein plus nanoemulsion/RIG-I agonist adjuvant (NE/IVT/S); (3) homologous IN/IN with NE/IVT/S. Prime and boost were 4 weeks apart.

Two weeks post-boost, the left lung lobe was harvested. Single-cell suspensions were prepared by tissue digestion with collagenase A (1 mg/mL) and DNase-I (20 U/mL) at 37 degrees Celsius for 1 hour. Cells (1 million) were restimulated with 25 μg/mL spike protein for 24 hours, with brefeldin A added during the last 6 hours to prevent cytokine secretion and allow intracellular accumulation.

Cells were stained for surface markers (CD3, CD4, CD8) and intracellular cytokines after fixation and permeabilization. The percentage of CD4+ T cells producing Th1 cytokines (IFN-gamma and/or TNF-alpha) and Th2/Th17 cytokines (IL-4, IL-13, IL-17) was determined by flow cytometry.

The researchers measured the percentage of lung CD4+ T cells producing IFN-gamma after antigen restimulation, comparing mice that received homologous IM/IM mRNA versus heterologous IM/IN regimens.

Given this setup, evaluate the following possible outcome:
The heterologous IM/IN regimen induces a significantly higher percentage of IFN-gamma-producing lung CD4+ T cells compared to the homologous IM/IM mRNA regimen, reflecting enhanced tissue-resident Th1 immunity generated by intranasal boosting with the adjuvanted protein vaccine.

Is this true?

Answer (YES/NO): YES